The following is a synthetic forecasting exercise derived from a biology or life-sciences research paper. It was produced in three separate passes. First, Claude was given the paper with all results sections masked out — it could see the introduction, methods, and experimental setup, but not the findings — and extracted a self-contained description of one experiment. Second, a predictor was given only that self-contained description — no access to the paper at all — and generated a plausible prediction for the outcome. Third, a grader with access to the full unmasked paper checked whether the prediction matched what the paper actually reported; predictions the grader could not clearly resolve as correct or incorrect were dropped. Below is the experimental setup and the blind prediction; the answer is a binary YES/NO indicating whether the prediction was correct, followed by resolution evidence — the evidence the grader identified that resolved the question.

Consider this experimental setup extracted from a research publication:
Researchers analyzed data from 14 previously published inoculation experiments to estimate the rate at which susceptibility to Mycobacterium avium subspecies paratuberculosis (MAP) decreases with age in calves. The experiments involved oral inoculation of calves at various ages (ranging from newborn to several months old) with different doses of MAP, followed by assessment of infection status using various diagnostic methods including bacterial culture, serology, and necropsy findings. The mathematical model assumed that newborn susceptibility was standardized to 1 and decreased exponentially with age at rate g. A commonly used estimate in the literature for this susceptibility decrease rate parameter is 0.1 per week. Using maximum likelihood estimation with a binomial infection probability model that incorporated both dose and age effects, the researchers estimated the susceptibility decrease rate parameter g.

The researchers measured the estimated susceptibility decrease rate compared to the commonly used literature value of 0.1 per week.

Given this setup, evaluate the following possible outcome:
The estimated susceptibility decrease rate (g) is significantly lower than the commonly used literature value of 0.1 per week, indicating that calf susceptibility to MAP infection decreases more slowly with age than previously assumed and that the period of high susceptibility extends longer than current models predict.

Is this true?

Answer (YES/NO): YES